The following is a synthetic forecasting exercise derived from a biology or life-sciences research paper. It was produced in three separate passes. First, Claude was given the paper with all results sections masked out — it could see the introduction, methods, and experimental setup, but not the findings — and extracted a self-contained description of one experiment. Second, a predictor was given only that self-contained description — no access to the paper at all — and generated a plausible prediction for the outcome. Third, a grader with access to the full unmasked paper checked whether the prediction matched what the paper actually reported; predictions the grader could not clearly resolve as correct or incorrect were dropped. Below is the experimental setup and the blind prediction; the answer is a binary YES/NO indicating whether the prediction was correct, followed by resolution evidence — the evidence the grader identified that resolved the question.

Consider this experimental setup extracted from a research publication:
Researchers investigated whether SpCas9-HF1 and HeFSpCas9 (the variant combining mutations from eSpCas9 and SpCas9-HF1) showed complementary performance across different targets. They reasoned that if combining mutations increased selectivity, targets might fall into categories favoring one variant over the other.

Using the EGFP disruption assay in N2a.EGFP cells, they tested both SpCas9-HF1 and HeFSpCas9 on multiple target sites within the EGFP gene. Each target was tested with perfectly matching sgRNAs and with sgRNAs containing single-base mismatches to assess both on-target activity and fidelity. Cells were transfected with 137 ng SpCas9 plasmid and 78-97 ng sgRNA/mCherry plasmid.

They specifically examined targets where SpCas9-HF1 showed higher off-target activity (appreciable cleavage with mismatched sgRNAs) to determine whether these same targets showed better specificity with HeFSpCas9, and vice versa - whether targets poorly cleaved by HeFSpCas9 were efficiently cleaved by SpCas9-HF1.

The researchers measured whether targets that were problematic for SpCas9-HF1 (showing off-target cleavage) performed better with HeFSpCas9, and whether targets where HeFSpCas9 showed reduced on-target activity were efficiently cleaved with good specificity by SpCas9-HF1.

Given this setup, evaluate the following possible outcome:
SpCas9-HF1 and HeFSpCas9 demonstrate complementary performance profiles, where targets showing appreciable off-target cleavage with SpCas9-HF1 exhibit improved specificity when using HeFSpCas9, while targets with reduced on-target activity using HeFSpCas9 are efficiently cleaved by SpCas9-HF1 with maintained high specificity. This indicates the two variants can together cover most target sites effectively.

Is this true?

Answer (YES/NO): YES